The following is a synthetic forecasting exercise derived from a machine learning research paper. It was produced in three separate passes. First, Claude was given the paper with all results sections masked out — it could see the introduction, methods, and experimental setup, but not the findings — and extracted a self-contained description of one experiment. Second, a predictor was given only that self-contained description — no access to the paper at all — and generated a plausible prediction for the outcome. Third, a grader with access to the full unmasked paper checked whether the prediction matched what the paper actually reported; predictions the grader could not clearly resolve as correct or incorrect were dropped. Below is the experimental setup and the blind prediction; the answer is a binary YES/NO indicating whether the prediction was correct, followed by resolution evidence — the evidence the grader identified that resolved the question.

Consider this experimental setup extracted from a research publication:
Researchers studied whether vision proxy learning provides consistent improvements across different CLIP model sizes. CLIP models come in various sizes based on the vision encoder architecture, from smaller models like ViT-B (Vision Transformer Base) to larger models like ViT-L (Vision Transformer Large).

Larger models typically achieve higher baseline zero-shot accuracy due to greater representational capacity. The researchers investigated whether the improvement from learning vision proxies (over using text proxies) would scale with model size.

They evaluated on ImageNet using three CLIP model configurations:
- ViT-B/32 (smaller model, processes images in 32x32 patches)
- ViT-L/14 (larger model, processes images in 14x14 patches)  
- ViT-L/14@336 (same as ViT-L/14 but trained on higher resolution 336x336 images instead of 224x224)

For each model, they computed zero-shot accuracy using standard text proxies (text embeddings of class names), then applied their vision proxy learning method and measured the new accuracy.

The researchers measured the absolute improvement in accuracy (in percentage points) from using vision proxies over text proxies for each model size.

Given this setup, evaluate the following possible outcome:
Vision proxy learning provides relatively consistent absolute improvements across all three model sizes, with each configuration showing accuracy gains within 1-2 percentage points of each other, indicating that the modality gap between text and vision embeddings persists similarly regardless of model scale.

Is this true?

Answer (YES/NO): YES